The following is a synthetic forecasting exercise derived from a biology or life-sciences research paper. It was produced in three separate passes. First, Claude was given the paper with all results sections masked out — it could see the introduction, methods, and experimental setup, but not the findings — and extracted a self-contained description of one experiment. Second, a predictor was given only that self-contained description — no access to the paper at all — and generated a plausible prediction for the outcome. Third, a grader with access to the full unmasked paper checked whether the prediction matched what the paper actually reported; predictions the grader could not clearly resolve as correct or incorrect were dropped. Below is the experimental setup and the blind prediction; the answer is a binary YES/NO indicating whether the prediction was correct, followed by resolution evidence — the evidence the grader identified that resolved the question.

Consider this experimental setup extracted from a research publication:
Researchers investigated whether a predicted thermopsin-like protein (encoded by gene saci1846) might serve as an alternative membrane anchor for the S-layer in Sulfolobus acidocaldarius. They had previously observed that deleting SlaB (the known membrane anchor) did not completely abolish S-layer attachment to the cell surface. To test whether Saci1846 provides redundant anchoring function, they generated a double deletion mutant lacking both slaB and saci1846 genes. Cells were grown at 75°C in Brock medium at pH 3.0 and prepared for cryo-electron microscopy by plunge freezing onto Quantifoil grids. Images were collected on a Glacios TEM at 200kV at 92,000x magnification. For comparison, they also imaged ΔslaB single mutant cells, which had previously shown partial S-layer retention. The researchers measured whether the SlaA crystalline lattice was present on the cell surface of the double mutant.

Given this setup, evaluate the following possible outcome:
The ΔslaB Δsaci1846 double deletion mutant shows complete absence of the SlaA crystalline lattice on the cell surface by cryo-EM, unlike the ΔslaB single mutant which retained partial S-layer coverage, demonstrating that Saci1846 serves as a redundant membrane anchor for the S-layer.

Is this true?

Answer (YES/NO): YES